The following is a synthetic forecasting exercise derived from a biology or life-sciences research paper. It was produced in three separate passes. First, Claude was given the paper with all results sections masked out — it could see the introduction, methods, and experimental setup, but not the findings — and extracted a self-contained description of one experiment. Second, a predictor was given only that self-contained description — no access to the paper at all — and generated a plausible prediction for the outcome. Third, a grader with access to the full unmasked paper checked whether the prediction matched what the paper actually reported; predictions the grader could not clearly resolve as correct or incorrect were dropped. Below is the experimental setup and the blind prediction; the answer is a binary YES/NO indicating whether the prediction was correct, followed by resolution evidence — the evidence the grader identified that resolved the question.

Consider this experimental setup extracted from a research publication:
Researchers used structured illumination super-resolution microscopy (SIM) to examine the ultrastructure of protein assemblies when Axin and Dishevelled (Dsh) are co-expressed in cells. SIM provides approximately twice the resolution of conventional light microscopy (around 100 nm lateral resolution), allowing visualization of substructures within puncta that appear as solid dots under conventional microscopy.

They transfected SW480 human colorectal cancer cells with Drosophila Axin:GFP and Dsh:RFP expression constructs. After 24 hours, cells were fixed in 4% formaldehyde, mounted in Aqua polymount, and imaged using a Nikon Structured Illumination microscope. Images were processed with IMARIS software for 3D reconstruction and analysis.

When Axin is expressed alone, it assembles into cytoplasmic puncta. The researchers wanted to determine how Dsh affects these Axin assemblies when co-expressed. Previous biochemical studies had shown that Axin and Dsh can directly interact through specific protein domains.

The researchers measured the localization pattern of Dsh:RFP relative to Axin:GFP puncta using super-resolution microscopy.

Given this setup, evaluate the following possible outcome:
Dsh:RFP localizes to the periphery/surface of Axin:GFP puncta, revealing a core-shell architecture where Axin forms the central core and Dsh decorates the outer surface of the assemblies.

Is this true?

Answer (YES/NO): NO